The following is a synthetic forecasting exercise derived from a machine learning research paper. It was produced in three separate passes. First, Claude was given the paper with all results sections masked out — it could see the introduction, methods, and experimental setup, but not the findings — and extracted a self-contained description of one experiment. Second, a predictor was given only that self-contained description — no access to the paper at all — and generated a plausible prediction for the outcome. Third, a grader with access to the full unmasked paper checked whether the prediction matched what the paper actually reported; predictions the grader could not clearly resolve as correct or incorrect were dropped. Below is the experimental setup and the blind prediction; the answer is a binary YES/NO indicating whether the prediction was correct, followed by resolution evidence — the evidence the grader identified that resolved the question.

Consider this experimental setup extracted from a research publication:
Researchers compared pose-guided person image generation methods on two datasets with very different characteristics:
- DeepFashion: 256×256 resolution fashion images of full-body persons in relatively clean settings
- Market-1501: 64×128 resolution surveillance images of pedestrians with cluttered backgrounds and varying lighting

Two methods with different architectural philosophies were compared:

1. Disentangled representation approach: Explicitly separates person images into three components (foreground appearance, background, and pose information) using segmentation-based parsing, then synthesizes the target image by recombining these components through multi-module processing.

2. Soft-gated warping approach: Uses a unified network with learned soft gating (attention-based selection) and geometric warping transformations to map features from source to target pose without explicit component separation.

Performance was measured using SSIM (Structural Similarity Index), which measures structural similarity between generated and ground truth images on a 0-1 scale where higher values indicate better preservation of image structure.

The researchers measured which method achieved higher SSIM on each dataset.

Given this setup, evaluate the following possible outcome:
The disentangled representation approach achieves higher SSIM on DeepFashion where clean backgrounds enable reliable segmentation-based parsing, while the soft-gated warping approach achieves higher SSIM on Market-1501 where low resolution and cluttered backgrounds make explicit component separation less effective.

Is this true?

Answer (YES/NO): NO